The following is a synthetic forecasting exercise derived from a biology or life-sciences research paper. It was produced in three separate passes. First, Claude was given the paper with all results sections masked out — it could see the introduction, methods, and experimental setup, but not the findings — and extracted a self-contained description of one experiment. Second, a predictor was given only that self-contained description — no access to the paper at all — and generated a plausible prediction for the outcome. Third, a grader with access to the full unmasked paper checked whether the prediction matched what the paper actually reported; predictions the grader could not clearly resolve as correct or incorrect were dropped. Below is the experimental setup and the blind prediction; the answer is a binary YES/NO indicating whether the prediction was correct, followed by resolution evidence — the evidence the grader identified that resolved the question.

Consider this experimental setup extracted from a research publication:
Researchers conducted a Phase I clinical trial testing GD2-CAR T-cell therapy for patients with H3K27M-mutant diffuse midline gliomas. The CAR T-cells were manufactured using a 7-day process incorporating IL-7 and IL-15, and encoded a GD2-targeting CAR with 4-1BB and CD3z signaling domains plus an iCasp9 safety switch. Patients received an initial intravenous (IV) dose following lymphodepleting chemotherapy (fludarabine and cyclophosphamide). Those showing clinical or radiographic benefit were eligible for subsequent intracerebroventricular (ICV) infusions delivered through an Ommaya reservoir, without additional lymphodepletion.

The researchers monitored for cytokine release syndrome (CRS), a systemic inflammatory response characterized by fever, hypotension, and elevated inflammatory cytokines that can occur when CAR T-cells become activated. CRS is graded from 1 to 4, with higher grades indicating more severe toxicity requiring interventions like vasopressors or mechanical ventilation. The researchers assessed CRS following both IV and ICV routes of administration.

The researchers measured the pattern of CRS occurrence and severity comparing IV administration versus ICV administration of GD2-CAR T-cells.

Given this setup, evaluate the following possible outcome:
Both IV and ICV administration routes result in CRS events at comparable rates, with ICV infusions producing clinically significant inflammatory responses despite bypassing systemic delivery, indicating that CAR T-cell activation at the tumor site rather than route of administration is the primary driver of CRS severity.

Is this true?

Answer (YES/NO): NO